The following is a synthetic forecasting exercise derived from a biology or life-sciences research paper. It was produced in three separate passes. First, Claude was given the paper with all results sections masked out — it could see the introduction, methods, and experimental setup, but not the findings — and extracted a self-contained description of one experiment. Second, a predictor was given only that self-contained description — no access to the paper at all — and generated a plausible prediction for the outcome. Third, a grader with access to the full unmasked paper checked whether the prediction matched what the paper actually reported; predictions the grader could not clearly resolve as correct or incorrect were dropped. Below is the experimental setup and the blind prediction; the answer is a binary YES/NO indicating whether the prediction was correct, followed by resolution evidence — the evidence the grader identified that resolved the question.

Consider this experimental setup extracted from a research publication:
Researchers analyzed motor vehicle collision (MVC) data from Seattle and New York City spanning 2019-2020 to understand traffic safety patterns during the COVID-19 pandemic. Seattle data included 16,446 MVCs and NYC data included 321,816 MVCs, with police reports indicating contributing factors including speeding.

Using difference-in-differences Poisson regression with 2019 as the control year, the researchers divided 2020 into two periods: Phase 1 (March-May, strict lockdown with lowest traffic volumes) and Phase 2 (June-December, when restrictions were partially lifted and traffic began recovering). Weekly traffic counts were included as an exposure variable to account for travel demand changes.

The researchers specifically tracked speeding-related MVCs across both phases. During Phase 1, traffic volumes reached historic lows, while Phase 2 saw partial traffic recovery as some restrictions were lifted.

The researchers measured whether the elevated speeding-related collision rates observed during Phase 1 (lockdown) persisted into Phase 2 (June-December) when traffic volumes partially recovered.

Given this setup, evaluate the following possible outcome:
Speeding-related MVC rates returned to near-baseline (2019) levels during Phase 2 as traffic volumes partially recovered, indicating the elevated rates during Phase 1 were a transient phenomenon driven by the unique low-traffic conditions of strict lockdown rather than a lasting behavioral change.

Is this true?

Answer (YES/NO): NO